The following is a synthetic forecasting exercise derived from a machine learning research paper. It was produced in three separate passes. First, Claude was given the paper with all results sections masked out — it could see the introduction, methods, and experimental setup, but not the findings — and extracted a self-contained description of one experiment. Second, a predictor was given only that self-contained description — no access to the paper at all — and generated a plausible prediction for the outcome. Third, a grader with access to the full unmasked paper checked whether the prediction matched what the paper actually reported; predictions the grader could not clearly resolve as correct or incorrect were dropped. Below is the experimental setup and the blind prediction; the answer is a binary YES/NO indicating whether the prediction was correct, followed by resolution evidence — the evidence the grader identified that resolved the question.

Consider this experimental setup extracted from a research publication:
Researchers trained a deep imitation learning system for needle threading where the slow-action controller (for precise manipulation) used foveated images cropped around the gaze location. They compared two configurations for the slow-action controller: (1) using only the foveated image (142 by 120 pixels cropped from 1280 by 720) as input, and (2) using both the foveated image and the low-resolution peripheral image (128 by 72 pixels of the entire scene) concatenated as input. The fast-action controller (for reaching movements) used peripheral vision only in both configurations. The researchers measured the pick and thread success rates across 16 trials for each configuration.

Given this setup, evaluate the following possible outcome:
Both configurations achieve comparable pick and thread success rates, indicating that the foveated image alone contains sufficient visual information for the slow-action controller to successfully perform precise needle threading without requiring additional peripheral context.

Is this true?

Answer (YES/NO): NO